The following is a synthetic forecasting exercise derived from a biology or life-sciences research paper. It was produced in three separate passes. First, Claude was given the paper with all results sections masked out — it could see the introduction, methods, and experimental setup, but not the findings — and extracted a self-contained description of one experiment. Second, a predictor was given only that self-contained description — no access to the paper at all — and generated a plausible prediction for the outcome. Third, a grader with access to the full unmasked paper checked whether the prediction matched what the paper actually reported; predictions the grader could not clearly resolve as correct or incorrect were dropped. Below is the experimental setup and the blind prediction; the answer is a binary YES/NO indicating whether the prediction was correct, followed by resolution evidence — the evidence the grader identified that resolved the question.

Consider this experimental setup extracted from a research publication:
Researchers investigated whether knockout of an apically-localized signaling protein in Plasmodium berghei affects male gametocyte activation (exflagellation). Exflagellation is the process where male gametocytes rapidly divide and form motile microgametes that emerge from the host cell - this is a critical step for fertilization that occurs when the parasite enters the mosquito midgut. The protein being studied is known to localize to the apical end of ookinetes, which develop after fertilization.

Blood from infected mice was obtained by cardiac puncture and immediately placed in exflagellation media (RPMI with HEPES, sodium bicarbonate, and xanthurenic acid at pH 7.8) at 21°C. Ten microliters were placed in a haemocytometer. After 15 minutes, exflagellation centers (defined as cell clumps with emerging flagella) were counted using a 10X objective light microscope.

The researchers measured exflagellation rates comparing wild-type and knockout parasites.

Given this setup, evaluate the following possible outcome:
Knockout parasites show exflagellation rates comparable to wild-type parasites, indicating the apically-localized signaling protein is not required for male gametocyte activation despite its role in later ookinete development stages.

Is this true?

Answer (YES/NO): YES